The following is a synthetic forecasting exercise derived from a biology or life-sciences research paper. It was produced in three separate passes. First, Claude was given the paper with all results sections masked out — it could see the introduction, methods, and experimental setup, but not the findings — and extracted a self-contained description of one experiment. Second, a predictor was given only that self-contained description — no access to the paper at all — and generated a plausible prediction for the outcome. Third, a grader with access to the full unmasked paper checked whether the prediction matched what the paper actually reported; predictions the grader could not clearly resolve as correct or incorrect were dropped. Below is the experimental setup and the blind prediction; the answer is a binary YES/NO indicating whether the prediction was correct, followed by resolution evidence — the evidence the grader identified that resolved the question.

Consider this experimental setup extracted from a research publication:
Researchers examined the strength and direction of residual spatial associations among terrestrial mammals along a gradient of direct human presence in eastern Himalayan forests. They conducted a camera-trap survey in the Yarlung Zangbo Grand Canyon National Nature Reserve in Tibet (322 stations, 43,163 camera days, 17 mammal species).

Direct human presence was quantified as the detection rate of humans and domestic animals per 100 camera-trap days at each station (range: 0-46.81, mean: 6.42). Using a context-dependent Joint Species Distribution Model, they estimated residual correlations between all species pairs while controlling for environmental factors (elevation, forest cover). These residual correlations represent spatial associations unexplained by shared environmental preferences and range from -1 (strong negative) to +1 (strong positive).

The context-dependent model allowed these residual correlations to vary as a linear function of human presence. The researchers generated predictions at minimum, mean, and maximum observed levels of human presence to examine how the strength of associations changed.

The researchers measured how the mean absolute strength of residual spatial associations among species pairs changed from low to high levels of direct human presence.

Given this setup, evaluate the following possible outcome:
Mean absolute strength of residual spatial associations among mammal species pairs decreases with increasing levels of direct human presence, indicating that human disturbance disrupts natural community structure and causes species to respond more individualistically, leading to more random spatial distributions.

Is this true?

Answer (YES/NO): NO